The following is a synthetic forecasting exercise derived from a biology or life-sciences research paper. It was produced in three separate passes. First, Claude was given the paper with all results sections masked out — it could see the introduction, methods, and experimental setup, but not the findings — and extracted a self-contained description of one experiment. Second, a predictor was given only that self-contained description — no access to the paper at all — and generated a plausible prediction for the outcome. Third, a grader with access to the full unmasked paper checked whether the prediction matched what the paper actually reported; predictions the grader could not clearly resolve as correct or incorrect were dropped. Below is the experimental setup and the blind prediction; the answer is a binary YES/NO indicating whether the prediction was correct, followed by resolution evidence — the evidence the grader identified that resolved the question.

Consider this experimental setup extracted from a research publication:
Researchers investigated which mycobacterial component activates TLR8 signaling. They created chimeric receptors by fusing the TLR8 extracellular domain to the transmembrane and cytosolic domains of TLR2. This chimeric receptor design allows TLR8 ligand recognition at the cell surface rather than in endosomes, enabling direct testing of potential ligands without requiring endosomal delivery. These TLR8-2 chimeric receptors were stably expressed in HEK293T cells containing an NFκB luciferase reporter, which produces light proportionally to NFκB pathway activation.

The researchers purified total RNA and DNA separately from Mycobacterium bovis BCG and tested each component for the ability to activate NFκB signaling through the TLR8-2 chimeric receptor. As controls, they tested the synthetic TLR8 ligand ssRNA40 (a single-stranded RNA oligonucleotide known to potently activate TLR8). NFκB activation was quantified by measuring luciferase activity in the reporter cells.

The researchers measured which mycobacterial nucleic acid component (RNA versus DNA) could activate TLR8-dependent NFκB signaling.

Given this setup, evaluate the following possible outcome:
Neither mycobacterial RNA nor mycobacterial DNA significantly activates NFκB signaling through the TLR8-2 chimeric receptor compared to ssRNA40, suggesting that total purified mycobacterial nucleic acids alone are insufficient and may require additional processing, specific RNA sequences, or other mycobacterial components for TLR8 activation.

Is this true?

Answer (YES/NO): NO